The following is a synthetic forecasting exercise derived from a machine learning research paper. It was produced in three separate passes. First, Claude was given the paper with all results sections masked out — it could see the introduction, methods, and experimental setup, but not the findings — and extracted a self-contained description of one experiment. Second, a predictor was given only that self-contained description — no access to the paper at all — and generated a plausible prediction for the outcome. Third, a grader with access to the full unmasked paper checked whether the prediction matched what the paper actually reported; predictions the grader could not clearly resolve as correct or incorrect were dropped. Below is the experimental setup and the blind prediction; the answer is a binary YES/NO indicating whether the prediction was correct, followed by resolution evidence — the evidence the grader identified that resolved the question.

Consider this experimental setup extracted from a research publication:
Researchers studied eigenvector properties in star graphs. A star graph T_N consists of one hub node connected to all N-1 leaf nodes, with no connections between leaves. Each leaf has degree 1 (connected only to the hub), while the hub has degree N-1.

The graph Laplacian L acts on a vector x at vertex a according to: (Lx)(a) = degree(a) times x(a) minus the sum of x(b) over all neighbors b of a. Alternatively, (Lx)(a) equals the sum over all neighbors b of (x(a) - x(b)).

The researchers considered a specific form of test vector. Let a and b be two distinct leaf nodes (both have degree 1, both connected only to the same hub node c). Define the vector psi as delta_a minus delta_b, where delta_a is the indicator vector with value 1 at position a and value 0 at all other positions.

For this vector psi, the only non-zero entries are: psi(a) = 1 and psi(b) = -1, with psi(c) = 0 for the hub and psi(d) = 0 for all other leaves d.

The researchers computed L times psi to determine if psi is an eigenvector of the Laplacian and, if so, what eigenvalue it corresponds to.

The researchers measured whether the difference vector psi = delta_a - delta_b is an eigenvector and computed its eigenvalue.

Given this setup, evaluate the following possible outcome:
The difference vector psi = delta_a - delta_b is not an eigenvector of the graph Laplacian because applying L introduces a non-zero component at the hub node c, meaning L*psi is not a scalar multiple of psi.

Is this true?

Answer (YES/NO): NO